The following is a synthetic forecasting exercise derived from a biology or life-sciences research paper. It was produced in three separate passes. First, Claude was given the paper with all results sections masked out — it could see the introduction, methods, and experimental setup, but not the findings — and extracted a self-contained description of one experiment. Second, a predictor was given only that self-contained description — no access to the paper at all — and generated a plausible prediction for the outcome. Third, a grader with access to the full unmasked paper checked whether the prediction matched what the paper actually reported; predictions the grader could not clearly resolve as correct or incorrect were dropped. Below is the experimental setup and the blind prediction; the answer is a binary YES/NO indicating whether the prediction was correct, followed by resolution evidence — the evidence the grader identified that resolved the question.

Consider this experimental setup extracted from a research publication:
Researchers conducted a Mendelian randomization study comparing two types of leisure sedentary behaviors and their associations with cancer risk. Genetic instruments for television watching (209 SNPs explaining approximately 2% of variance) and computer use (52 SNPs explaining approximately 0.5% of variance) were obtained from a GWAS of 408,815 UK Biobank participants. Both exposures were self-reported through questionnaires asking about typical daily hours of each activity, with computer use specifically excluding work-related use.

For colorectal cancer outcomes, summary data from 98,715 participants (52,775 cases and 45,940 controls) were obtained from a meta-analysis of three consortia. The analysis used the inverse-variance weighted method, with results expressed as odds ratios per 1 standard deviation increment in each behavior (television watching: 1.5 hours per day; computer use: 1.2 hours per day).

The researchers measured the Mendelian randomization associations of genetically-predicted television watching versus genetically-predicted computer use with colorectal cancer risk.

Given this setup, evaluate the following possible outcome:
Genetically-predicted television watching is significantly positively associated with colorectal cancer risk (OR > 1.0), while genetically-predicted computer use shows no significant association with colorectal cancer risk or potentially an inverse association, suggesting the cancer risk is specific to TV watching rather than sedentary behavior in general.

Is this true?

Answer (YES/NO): YES